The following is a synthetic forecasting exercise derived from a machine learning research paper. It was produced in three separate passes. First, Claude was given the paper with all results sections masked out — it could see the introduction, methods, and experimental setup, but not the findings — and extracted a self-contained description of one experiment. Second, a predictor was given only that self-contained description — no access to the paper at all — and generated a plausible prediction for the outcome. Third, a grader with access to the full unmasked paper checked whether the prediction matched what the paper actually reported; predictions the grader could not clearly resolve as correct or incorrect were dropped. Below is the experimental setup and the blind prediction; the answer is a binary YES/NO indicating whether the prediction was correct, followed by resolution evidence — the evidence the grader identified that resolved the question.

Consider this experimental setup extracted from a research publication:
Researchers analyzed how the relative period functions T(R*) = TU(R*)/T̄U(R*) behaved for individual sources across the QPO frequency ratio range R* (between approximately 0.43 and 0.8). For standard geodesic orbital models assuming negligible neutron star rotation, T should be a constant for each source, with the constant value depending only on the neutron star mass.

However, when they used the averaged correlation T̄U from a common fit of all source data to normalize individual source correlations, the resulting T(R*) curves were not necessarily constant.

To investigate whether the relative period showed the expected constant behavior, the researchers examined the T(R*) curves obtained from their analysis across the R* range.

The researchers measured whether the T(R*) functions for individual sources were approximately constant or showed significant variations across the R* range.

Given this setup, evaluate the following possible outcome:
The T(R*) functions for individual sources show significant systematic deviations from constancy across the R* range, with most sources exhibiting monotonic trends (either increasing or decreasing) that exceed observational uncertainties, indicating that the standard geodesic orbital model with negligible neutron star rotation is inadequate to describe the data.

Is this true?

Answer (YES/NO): NO